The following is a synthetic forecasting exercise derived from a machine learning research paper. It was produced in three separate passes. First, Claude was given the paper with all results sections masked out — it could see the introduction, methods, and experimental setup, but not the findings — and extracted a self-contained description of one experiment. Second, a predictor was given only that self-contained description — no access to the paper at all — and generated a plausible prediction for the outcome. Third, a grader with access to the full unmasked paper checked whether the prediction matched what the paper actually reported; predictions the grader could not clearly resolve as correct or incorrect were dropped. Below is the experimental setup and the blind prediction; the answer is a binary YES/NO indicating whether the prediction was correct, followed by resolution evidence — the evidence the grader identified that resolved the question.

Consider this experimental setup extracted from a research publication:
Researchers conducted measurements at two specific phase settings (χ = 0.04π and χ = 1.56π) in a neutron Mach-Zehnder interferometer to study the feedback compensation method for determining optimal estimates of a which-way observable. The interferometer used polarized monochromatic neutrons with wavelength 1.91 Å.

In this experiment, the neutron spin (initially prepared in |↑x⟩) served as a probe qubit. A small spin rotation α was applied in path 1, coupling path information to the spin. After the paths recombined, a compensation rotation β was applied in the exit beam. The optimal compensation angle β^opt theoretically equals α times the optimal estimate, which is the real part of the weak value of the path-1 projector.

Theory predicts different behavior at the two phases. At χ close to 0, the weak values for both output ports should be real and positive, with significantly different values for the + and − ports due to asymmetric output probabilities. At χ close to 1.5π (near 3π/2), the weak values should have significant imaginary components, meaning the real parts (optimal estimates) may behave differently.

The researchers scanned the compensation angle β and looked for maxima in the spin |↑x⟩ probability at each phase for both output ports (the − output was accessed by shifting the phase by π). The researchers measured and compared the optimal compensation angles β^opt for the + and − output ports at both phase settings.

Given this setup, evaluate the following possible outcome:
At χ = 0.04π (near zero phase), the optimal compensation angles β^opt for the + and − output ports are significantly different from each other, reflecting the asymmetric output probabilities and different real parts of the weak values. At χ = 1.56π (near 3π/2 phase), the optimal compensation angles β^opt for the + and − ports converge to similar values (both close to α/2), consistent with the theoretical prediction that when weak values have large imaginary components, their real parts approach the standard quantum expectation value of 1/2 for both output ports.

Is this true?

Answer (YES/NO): NO